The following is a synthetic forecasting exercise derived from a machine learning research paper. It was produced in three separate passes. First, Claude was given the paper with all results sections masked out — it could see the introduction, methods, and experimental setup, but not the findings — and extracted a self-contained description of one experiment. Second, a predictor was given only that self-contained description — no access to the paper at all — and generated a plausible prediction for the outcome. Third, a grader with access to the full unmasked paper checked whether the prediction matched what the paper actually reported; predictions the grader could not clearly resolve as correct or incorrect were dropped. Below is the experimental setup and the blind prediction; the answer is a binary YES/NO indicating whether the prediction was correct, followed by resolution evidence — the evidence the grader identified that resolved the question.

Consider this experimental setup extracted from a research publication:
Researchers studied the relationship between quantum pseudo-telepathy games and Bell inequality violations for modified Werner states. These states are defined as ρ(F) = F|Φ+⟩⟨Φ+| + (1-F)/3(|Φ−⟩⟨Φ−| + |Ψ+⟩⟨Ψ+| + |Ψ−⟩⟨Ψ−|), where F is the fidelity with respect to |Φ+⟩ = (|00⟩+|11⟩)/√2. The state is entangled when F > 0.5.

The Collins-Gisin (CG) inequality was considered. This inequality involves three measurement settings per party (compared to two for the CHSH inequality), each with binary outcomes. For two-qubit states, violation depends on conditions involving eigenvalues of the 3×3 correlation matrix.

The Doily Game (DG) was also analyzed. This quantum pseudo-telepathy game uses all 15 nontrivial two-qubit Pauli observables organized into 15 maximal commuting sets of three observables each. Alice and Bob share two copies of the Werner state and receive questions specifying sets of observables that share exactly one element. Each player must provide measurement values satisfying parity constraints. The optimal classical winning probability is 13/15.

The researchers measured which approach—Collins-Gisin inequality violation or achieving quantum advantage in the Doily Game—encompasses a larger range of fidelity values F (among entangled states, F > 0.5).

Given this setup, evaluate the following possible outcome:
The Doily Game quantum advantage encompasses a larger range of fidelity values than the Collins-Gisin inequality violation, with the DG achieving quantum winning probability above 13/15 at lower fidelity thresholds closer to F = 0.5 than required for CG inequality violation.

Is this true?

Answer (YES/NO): NO